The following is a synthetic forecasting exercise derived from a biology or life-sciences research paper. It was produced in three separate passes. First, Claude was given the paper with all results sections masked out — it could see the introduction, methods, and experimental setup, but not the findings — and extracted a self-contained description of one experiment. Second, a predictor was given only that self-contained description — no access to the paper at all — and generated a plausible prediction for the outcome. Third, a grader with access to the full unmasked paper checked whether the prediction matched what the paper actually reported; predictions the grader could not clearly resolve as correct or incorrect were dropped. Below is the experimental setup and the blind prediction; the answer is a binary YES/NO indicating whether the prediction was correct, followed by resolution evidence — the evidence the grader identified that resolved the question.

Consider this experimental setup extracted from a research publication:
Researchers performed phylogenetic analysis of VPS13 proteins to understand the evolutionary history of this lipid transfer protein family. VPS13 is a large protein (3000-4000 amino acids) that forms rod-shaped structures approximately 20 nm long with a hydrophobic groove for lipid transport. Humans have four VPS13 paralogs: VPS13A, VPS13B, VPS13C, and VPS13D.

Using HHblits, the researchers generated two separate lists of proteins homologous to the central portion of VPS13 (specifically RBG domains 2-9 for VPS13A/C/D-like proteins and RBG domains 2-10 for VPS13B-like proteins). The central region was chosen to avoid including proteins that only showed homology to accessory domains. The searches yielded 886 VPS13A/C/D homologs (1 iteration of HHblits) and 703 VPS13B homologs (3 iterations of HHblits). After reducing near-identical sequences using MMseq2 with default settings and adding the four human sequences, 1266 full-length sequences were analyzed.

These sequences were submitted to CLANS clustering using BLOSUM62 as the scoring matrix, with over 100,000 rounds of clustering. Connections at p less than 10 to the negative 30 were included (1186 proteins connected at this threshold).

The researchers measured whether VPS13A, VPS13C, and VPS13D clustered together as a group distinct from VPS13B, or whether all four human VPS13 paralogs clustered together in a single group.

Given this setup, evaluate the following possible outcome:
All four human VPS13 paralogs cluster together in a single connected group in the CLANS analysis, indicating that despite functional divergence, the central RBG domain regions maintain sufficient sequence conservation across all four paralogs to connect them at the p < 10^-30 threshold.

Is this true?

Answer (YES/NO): NO